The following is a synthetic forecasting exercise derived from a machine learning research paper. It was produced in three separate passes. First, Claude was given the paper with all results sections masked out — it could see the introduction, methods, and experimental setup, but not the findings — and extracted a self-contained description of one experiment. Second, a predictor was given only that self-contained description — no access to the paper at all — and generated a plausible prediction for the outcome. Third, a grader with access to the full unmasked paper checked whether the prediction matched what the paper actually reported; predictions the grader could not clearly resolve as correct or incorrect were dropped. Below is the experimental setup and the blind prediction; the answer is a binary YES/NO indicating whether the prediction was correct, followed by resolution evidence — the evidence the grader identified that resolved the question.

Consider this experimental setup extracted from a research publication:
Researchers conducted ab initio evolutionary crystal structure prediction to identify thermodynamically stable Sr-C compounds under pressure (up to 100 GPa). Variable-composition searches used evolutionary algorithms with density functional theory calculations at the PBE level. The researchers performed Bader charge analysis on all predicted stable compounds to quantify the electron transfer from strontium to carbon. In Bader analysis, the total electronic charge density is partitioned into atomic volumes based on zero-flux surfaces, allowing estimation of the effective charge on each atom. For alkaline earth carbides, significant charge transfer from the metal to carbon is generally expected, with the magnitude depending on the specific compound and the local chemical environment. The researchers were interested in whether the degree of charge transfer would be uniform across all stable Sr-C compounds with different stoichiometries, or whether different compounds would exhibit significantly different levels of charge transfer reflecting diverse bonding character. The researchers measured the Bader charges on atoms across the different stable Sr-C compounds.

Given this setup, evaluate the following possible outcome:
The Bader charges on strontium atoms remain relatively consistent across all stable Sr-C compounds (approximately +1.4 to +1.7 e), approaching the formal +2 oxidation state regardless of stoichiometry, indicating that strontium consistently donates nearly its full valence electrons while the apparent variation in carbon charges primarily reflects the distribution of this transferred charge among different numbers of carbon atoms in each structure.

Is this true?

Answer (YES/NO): NO